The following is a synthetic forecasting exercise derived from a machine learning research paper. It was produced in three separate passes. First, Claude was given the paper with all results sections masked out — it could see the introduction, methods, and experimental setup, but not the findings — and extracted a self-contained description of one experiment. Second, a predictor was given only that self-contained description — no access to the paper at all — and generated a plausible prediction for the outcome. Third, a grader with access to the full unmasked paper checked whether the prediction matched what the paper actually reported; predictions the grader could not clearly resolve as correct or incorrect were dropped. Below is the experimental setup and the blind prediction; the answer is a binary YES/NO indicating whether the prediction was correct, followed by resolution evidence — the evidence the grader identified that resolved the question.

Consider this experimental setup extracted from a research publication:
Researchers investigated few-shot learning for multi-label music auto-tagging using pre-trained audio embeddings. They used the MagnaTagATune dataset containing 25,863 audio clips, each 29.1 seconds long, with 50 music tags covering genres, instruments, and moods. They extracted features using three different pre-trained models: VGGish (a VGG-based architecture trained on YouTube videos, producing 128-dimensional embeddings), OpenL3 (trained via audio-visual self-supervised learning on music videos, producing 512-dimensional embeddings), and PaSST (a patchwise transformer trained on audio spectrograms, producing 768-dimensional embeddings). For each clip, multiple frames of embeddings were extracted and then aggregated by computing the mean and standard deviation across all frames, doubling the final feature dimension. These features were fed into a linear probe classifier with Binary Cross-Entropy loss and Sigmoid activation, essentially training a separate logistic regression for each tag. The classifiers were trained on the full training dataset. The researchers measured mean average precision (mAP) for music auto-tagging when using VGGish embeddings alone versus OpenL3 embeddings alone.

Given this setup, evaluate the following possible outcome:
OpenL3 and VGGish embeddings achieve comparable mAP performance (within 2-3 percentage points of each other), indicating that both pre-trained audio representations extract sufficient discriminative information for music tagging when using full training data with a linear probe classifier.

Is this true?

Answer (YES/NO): YES